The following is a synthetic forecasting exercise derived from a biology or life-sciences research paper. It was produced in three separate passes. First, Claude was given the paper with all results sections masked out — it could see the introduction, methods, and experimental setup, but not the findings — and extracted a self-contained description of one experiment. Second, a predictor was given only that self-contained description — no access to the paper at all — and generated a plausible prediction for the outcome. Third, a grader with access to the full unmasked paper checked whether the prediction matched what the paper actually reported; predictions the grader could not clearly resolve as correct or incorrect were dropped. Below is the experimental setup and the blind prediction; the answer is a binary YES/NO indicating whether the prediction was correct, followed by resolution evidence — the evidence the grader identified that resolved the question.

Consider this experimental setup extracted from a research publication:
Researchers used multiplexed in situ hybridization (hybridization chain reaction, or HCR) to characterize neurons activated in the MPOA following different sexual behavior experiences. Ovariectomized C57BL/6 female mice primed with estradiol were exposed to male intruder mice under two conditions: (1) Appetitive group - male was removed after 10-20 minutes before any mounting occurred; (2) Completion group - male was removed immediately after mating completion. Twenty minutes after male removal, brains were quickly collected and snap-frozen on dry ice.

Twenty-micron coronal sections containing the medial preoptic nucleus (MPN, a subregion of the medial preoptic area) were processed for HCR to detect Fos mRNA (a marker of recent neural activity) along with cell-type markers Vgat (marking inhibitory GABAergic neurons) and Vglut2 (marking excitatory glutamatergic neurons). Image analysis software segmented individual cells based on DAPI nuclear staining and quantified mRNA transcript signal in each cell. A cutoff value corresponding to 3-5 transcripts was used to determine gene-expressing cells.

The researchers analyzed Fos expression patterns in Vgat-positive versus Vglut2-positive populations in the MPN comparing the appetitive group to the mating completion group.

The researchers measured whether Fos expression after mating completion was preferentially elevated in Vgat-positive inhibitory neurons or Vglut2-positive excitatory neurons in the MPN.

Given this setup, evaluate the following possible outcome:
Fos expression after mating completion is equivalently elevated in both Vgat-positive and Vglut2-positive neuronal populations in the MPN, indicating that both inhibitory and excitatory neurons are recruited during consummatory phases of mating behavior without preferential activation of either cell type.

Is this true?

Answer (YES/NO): NO